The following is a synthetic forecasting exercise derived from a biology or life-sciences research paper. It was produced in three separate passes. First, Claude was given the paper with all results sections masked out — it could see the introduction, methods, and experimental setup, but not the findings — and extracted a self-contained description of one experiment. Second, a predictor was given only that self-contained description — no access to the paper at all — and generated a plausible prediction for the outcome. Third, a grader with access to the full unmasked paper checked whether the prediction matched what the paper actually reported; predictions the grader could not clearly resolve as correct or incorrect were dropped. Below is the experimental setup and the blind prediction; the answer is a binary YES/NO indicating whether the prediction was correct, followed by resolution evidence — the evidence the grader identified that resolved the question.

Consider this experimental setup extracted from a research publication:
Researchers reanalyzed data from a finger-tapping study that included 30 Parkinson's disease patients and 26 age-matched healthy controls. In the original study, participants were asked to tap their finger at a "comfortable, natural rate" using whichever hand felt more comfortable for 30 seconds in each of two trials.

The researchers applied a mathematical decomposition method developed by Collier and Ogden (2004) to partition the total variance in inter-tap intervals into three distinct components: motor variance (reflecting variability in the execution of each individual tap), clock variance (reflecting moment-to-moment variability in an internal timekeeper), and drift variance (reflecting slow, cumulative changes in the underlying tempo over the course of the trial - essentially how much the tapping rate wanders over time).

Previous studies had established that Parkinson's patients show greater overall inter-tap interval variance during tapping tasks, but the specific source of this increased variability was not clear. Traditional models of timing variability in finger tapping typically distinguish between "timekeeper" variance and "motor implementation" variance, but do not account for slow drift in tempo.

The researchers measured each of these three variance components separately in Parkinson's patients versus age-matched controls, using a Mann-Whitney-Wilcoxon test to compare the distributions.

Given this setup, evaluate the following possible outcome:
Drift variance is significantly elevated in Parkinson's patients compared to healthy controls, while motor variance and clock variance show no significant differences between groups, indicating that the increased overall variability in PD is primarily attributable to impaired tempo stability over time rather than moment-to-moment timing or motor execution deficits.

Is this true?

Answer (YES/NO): YES